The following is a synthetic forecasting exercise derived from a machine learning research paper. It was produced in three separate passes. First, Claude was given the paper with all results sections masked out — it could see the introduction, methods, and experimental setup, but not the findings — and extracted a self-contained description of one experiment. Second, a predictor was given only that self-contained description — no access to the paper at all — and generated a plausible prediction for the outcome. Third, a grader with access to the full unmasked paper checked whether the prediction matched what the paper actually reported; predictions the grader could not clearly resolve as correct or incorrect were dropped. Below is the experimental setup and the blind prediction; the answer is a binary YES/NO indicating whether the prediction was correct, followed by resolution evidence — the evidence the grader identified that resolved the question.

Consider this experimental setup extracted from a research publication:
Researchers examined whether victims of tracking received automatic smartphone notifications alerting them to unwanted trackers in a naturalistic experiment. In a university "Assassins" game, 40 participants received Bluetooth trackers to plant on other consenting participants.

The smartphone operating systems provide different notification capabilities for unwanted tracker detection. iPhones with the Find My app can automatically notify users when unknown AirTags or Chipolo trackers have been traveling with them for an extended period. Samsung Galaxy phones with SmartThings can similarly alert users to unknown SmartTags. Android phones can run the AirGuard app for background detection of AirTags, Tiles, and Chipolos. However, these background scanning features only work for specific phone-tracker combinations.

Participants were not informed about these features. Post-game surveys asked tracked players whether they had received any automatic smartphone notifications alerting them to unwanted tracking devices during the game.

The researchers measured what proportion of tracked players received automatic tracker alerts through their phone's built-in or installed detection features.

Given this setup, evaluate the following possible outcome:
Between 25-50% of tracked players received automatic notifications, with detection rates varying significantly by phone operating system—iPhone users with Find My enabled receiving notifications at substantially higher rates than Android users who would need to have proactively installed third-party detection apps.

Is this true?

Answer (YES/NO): NO